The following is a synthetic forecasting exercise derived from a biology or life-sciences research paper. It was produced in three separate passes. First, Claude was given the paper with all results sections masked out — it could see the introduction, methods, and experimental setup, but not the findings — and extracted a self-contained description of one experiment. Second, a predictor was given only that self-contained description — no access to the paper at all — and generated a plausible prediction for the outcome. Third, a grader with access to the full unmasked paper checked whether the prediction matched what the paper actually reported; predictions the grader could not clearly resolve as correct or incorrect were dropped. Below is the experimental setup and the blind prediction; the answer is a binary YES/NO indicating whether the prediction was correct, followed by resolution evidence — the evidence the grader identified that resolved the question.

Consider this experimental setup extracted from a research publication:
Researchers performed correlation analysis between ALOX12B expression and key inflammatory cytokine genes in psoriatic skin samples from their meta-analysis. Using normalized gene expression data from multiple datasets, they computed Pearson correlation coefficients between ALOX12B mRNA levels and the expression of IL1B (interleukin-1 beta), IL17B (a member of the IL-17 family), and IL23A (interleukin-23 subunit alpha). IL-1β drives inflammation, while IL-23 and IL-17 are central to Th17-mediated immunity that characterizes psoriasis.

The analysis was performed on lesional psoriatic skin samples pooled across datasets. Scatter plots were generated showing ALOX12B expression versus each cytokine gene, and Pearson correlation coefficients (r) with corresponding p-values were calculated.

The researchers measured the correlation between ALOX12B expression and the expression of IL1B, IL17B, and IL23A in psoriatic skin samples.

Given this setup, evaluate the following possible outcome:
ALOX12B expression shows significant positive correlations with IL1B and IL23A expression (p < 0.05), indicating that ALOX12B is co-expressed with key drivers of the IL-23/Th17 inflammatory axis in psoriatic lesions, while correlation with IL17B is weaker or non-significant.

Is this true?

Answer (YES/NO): NO